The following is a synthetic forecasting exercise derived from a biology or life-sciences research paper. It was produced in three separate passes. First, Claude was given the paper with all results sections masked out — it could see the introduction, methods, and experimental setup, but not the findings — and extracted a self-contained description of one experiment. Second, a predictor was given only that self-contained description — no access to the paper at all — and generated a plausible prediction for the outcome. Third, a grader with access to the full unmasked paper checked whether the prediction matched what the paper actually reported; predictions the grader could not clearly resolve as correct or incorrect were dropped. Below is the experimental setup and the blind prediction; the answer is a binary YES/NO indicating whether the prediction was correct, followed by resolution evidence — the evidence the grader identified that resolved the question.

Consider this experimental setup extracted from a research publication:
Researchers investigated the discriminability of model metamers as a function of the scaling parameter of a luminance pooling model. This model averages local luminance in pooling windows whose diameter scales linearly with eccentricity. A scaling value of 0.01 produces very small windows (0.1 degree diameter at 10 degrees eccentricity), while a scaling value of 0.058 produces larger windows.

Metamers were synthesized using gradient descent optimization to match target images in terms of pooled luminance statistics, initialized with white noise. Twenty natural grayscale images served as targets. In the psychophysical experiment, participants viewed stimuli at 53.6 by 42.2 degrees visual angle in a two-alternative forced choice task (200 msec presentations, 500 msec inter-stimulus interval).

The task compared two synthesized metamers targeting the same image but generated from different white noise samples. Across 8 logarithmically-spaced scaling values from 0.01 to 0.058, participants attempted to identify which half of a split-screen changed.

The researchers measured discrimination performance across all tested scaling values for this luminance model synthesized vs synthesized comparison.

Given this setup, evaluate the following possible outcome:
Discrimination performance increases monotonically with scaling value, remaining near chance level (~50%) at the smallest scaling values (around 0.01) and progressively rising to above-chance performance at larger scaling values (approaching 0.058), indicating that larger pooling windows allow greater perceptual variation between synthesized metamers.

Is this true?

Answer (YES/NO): NO